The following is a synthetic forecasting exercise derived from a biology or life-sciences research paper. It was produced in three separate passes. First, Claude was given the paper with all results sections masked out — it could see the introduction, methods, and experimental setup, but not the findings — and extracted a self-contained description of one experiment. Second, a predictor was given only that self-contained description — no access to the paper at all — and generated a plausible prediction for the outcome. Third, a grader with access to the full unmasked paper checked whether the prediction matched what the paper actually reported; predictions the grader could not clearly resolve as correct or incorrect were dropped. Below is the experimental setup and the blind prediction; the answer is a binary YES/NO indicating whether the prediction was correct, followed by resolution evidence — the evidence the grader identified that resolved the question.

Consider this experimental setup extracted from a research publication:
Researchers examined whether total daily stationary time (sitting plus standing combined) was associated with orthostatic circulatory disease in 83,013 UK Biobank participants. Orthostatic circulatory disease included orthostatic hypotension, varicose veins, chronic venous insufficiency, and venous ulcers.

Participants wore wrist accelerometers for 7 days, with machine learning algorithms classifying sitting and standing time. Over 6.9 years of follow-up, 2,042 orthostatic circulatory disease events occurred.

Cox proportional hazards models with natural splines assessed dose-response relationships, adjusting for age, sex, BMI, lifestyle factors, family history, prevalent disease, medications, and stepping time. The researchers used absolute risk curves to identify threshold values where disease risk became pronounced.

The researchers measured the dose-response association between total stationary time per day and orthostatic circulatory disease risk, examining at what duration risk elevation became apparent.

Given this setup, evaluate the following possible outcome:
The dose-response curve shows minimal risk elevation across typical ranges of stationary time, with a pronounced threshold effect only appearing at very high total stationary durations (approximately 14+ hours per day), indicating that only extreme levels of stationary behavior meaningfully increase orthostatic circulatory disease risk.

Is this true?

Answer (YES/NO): NO